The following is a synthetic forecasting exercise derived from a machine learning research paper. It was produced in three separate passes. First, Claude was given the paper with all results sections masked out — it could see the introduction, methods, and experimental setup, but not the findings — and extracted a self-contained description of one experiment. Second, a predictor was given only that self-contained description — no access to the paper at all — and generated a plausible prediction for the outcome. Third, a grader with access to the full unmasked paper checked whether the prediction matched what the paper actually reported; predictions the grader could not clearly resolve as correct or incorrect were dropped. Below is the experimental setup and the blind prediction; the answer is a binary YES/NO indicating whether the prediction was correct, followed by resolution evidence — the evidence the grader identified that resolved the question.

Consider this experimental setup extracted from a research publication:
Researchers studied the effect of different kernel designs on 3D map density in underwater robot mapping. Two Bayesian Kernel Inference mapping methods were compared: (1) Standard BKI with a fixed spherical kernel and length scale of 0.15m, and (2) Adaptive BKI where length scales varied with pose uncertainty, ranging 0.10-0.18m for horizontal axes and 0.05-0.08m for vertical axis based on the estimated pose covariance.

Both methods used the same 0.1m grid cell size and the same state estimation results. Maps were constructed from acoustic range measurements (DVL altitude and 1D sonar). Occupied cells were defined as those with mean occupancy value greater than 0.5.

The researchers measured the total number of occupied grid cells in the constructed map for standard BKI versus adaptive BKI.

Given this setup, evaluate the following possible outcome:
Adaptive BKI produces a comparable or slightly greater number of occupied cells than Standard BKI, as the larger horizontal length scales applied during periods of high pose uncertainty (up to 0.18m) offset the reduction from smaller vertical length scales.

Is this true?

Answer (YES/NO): NO